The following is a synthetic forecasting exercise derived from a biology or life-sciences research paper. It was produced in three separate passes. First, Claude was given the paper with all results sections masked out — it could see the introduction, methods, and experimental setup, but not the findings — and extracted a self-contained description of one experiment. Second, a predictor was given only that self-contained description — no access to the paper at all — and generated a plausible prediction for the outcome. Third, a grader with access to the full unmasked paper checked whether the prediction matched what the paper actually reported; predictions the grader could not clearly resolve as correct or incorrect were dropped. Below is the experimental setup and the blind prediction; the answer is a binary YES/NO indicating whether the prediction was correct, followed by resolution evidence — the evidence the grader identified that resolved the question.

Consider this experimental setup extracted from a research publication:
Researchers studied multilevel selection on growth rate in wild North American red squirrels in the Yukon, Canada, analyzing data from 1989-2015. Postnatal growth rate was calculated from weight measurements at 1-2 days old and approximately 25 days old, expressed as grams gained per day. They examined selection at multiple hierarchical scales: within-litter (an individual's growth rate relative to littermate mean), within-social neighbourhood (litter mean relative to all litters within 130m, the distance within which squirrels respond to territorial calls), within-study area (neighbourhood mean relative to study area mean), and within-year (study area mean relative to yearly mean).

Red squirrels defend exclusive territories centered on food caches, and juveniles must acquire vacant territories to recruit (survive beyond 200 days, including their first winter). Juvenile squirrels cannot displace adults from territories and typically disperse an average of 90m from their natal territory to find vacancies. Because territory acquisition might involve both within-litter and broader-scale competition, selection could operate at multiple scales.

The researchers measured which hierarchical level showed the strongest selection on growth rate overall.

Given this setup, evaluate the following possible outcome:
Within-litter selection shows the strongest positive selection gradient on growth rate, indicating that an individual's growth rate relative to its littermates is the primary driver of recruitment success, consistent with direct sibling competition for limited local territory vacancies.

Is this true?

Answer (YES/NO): NO